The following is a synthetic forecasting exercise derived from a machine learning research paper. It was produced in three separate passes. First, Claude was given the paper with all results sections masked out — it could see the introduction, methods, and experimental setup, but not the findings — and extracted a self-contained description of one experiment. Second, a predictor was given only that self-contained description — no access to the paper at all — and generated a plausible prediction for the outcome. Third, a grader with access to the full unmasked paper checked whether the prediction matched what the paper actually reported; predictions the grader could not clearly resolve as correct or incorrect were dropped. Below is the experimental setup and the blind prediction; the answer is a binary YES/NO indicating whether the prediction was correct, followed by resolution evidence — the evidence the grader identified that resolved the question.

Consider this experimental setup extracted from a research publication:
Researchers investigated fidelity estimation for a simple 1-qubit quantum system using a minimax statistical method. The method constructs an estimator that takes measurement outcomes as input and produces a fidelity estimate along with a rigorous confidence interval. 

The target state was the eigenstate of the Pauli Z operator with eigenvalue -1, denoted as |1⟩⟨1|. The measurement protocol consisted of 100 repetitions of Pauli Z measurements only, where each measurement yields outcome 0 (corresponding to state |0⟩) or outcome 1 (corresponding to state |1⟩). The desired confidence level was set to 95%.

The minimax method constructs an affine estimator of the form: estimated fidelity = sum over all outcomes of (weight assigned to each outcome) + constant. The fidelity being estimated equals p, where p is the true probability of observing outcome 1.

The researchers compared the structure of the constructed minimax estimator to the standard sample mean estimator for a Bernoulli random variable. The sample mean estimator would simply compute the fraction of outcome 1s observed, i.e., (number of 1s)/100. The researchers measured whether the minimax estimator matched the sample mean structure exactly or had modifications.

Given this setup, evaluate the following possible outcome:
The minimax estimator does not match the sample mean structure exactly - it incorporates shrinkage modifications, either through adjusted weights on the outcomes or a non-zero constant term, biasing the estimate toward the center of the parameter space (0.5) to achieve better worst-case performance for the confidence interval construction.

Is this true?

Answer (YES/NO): YES